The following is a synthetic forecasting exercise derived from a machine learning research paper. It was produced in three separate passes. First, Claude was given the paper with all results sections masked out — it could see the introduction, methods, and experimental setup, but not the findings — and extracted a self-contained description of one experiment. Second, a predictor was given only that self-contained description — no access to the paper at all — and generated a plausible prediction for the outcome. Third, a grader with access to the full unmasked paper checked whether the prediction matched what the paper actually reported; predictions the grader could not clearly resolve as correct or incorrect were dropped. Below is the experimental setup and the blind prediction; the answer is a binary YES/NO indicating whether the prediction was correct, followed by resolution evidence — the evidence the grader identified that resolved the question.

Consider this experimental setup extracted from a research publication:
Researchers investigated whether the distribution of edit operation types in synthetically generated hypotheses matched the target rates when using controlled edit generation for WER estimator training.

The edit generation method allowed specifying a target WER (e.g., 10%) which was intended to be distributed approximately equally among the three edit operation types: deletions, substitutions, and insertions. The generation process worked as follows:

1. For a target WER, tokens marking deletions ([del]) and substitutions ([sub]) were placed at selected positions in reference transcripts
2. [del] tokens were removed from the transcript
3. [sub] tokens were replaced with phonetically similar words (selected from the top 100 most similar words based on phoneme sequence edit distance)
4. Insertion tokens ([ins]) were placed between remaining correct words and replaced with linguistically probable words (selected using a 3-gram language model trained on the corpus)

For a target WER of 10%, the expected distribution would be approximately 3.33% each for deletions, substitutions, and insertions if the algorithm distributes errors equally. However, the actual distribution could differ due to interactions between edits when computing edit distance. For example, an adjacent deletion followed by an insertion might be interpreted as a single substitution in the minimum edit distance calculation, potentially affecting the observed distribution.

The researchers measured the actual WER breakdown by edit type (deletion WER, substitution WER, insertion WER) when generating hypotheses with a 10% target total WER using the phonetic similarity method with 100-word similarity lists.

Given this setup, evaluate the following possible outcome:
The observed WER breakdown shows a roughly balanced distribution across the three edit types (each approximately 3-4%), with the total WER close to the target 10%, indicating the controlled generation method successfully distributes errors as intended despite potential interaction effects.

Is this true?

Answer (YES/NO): YES